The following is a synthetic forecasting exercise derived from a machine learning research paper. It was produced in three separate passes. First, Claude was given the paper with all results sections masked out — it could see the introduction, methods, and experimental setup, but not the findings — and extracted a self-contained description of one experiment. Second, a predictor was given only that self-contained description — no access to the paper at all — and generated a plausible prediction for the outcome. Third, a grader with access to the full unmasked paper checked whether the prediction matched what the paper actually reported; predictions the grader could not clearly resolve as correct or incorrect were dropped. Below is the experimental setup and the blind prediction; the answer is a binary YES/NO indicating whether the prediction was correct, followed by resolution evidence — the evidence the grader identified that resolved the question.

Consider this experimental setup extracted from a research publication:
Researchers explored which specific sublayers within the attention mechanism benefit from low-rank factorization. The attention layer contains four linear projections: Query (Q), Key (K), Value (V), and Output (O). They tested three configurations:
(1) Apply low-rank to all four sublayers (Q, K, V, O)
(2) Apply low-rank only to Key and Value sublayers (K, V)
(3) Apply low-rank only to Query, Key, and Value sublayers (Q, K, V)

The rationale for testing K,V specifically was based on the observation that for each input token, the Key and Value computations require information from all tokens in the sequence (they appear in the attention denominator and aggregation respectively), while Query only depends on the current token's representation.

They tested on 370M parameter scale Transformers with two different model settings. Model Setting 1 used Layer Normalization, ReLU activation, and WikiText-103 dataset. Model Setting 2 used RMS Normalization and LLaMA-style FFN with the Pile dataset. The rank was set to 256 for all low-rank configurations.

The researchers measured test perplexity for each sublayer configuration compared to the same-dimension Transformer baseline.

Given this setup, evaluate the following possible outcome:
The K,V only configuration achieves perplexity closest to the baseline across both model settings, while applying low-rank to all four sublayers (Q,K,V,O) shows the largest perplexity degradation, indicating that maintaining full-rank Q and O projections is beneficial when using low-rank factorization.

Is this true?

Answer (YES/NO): NO